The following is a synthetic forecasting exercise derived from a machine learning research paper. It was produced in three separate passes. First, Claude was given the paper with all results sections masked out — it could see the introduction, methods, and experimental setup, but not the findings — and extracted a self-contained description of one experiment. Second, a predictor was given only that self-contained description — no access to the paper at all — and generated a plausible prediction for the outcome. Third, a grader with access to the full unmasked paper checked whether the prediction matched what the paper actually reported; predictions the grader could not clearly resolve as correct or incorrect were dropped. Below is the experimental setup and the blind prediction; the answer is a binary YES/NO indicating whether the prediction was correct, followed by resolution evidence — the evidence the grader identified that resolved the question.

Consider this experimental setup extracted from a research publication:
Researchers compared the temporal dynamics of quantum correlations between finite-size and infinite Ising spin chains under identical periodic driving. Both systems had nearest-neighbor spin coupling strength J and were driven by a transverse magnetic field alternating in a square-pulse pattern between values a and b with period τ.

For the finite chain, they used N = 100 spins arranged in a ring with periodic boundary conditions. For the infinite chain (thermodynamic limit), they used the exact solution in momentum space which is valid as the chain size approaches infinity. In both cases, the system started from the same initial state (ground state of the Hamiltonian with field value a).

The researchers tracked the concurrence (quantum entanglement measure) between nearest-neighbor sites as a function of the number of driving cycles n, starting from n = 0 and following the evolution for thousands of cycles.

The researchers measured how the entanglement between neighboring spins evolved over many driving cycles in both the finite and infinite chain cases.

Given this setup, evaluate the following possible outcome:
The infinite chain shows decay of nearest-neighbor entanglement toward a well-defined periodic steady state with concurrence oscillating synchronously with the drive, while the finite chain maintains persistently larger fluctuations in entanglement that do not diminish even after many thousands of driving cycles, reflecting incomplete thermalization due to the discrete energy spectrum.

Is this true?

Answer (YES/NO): NO